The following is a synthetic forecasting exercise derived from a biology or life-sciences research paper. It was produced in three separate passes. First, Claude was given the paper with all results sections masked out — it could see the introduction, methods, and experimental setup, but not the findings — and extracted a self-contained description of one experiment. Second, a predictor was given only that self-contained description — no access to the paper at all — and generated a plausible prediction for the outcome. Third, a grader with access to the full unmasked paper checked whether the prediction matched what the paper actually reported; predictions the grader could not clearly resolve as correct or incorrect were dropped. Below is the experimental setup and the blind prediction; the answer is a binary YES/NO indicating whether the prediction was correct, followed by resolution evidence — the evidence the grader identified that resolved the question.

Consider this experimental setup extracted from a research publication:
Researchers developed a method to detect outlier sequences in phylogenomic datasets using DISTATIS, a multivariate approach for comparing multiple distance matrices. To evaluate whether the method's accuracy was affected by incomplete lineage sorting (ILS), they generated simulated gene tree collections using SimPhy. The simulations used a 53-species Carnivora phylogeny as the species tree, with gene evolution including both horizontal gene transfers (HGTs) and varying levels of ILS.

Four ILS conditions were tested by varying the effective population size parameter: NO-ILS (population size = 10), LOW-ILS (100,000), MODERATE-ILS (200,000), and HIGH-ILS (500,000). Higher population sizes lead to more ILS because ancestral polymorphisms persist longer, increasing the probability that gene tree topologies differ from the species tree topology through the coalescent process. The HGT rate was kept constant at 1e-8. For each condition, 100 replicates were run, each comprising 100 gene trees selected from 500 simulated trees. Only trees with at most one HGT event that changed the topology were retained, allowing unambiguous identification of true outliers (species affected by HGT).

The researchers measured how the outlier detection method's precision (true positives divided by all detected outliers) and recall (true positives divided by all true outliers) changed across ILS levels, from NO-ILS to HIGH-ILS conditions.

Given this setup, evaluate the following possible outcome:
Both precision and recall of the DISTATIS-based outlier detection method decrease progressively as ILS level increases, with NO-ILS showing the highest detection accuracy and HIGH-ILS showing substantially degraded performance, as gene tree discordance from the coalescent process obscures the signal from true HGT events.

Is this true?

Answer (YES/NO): NO